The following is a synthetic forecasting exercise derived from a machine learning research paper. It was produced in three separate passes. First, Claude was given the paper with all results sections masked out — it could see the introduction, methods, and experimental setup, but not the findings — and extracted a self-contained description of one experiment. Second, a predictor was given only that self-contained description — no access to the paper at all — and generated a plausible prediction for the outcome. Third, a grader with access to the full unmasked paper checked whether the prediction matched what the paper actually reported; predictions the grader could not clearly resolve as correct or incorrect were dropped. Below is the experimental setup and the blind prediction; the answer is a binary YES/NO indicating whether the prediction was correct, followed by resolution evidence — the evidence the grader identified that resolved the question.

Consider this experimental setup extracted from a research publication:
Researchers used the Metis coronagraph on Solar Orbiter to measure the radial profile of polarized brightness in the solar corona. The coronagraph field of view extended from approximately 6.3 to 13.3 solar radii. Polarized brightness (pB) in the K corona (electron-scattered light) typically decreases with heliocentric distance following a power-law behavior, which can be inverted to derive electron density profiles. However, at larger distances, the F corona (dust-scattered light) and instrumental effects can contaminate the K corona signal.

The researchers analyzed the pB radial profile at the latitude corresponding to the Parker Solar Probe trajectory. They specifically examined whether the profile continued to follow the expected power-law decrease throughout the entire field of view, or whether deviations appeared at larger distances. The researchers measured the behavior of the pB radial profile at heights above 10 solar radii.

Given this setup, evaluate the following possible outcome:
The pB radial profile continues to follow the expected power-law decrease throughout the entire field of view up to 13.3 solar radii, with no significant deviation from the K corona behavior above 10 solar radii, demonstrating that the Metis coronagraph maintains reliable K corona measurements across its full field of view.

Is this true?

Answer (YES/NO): NO